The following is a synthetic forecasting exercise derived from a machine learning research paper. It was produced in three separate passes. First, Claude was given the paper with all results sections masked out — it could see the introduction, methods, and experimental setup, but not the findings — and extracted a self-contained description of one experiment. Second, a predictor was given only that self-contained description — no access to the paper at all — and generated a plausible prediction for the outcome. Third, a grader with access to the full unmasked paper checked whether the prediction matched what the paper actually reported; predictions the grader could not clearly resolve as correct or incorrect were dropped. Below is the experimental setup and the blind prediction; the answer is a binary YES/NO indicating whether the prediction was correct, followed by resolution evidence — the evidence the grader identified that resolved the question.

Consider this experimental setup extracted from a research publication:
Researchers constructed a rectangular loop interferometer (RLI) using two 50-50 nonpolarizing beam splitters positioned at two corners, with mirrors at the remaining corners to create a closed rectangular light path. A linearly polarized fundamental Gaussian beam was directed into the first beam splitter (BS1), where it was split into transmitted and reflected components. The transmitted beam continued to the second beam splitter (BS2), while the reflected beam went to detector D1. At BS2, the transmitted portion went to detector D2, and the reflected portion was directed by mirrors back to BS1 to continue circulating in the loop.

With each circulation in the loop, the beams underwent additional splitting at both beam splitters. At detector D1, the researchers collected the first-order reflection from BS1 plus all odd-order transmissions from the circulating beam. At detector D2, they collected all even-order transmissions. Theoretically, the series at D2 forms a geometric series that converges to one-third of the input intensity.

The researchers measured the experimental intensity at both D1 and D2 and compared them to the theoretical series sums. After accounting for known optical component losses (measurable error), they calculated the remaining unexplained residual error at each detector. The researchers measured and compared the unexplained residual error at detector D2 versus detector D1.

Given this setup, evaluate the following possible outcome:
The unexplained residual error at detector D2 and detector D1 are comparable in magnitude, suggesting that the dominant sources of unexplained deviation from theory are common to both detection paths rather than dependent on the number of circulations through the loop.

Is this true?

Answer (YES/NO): NO